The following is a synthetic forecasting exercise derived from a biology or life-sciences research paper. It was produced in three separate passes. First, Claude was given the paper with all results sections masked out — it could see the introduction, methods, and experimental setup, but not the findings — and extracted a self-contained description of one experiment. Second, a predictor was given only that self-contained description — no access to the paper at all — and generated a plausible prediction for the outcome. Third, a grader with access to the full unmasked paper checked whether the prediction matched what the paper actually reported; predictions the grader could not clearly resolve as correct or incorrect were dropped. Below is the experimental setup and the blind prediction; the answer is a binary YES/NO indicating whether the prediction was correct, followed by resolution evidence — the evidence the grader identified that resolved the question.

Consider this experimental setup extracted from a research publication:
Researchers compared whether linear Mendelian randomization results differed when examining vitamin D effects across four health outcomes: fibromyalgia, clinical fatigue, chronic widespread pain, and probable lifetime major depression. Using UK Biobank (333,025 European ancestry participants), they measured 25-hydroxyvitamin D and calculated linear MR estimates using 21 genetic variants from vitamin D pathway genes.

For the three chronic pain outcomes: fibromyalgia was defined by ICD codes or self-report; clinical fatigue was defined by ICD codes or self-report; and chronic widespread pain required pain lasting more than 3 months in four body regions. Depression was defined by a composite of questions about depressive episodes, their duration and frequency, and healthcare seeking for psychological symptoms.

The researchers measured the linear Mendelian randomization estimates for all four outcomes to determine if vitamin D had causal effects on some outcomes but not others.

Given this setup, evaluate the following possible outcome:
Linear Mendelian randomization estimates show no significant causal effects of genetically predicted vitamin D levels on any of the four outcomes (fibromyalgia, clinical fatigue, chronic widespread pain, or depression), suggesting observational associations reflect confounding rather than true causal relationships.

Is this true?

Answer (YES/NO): YES